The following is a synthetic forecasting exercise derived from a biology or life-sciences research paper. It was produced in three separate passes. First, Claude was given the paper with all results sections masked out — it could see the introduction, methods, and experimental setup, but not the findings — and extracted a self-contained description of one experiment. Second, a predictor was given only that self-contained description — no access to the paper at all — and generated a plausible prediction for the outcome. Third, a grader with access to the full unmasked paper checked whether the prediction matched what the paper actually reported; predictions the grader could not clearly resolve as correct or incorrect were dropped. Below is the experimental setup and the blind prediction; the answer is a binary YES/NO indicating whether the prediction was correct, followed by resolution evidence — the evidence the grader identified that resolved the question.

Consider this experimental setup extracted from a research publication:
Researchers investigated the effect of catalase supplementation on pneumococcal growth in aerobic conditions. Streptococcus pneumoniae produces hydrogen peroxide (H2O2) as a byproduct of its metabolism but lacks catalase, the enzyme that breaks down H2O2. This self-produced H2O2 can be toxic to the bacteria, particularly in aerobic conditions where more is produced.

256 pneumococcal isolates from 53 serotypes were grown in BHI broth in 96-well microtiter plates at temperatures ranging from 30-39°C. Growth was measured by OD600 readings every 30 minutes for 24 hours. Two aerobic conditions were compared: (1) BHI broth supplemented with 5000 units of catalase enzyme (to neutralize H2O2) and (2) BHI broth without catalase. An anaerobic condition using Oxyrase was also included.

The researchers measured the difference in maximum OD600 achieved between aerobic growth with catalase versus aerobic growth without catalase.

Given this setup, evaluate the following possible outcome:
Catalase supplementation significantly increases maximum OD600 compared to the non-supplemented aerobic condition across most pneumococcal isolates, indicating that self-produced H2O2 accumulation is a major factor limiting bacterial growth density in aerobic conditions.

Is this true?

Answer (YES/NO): NO